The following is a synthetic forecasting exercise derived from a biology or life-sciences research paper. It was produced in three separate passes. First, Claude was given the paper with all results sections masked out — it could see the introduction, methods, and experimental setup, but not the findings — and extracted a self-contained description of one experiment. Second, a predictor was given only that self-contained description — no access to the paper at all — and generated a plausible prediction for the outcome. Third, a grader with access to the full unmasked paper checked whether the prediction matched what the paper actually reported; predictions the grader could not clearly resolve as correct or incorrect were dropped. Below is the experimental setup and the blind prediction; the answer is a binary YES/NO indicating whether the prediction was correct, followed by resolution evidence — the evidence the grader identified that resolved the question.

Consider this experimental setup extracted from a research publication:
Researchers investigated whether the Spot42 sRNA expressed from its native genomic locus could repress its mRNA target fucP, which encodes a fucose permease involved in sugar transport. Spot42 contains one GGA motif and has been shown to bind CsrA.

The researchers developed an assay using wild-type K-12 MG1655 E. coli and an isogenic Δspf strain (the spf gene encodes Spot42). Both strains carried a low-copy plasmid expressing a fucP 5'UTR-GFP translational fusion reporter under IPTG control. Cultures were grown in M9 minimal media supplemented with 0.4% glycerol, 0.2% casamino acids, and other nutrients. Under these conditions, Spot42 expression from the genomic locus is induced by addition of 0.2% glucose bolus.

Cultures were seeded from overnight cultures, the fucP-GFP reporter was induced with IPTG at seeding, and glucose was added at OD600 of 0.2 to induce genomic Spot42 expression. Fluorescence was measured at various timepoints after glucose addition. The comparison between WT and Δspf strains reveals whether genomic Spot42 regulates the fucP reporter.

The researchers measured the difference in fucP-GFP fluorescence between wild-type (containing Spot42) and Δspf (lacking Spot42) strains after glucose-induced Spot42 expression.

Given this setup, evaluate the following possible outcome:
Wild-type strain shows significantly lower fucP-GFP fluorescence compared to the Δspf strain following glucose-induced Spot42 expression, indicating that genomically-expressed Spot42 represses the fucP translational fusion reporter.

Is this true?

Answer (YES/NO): YES